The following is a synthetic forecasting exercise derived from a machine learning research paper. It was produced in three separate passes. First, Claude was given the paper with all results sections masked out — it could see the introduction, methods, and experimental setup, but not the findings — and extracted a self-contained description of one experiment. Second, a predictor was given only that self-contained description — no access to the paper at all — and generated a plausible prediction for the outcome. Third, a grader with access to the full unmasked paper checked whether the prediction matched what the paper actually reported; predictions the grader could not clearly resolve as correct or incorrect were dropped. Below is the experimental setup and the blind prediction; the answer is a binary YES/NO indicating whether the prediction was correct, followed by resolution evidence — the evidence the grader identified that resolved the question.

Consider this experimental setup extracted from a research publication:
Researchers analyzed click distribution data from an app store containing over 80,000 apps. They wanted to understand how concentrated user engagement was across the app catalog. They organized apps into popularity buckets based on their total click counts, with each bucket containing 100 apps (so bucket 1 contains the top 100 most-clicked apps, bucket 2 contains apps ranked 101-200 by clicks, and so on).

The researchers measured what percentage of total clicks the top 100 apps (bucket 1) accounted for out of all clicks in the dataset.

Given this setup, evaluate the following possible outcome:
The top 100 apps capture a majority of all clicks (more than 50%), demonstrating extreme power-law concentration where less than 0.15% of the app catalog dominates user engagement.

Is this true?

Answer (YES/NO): YES